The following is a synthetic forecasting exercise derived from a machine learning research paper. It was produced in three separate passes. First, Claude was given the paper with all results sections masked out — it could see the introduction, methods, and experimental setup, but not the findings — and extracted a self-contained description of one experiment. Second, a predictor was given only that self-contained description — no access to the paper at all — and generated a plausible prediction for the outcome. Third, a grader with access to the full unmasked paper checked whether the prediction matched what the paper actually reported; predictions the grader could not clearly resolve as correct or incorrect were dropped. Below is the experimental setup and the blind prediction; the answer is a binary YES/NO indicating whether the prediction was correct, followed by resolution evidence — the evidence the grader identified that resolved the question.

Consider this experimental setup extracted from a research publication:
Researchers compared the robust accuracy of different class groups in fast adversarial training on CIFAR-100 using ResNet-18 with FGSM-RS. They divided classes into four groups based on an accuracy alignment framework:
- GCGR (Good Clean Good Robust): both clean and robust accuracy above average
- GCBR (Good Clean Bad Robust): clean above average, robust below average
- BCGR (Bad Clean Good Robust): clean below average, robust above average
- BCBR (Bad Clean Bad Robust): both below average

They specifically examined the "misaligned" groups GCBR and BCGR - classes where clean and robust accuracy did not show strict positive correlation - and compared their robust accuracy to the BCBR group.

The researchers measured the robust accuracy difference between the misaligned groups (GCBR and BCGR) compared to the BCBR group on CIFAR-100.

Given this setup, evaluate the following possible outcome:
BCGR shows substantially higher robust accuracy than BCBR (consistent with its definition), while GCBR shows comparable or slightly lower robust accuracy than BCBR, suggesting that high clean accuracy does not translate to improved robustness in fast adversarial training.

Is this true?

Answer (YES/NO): NO